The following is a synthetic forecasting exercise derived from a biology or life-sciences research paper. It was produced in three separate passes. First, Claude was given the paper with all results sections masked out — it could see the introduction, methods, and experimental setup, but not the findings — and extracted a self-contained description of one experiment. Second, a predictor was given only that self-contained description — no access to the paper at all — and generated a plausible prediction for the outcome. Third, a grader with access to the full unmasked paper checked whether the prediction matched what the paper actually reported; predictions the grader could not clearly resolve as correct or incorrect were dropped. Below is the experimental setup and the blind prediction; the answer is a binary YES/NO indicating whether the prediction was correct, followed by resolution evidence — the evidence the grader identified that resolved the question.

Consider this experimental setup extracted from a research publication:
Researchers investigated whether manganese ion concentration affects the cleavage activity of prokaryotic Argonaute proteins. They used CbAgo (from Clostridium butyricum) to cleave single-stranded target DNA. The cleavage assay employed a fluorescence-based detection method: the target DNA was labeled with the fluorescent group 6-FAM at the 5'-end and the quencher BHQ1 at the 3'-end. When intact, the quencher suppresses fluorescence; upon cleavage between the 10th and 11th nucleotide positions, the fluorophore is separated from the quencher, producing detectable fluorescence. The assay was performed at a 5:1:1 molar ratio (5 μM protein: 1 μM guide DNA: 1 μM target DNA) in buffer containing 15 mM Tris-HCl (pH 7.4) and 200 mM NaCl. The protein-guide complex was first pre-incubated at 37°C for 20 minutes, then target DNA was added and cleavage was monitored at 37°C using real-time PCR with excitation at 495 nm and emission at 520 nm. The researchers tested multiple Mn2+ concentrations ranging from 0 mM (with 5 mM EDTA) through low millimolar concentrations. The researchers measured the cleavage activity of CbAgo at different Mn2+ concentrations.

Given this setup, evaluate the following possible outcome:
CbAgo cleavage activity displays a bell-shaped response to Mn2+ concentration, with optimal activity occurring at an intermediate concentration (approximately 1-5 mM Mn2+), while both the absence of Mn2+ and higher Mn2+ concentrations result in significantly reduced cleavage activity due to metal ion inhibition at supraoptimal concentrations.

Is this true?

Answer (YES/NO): NO